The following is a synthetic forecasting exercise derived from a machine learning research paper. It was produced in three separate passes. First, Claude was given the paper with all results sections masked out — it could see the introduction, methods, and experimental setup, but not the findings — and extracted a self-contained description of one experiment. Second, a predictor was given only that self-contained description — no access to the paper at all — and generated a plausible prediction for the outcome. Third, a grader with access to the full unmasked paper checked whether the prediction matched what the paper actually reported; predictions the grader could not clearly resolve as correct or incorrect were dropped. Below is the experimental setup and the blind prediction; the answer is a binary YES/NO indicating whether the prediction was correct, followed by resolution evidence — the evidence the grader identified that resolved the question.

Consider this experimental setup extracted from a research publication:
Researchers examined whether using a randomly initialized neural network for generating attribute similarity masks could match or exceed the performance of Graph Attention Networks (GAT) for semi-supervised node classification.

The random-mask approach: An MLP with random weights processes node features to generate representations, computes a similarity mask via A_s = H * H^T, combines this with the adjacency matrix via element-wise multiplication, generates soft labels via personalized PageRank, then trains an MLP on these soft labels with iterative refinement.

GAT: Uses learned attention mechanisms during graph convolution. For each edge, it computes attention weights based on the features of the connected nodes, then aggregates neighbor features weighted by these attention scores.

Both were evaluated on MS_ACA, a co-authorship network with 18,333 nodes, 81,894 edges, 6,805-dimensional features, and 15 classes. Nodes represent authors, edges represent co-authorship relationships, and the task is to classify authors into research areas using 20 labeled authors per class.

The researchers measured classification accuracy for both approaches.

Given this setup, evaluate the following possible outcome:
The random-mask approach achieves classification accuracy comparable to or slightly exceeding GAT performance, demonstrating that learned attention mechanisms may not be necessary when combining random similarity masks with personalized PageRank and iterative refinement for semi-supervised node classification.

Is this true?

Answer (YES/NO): YES